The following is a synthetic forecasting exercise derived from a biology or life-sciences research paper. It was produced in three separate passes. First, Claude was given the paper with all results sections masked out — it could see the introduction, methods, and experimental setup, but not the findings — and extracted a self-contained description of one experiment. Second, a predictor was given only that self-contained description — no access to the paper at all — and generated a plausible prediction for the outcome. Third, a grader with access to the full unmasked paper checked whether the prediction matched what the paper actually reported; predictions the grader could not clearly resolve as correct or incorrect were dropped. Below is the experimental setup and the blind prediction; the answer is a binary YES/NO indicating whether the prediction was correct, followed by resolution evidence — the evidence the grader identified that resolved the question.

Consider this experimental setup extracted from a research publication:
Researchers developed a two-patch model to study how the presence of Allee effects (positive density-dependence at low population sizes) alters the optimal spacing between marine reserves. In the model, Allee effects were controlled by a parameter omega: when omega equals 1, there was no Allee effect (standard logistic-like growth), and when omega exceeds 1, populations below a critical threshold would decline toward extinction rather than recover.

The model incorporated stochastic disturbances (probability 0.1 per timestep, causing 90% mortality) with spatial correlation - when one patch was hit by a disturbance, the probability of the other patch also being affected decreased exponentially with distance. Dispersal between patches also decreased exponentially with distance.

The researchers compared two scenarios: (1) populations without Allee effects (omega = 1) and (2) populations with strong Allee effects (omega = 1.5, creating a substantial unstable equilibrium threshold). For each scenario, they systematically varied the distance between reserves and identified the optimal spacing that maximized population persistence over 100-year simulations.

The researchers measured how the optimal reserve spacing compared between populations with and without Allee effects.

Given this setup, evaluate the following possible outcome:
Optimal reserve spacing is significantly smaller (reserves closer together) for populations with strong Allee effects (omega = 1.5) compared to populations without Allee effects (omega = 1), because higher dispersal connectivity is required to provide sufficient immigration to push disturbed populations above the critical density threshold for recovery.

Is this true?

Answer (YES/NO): NO